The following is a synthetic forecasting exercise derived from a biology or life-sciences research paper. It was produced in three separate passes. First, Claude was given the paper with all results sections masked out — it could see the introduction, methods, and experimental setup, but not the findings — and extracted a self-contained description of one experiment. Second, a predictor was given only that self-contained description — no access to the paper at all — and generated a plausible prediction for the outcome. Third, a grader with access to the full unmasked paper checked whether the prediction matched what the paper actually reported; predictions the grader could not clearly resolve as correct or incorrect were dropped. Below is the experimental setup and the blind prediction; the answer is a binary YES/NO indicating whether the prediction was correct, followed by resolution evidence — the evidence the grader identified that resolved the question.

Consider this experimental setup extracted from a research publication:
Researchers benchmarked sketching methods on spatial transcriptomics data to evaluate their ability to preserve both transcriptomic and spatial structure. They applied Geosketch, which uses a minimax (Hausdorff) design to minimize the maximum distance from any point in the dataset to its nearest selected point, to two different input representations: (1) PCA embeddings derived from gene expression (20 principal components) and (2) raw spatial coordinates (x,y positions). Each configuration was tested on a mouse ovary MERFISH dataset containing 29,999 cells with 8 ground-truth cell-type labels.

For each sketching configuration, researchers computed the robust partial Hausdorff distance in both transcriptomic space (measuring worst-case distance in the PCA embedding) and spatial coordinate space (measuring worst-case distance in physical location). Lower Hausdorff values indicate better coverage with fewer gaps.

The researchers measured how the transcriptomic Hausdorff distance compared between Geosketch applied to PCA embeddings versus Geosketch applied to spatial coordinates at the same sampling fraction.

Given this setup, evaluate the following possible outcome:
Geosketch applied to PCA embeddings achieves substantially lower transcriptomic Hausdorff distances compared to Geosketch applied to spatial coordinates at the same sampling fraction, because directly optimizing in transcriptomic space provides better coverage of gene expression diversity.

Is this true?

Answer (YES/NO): NO